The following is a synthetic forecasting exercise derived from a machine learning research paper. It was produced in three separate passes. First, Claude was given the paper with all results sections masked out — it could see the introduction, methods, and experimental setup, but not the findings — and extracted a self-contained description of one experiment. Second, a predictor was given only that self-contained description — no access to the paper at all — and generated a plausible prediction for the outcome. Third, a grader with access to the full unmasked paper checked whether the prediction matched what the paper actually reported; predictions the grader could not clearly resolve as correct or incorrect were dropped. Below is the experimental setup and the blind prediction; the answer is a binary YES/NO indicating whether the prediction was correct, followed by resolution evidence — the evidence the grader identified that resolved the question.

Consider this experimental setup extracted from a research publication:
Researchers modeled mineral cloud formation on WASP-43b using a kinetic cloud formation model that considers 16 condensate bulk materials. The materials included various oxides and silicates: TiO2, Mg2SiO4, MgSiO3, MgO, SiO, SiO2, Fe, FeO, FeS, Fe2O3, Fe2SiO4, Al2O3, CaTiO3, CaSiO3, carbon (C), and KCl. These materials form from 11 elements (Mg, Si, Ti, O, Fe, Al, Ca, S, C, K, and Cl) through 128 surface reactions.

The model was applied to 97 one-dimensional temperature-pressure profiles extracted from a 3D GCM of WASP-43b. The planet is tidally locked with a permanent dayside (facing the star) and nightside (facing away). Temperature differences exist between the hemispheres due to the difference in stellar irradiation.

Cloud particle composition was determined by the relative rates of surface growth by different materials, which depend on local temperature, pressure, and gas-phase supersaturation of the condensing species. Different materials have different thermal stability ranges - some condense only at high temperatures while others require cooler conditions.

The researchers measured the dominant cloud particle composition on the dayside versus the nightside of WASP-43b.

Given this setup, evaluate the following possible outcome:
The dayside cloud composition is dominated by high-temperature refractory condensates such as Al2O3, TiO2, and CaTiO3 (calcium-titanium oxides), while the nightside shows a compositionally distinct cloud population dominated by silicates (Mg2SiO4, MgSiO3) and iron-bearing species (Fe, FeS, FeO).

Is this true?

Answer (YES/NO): NO